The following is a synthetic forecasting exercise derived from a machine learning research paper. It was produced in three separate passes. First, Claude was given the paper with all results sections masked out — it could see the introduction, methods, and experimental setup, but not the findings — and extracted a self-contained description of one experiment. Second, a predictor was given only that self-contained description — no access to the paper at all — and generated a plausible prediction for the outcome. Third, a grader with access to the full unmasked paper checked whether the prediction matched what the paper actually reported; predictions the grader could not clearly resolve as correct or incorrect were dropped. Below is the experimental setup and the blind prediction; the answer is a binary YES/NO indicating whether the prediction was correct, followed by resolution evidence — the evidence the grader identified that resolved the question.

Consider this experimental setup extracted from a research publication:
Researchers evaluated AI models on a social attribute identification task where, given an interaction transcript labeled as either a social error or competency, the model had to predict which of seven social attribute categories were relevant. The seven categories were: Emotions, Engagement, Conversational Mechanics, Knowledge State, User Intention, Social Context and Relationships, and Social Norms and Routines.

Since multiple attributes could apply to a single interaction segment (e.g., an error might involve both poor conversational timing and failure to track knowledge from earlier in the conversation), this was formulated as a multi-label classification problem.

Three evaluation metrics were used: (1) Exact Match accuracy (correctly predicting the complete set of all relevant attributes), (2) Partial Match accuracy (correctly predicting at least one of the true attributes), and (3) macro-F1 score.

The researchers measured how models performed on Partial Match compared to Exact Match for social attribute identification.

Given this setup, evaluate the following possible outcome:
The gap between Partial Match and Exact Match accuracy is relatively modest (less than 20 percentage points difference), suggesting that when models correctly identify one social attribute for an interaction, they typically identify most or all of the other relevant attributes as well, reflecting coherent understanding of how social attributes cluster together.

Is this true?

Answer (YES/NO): NO